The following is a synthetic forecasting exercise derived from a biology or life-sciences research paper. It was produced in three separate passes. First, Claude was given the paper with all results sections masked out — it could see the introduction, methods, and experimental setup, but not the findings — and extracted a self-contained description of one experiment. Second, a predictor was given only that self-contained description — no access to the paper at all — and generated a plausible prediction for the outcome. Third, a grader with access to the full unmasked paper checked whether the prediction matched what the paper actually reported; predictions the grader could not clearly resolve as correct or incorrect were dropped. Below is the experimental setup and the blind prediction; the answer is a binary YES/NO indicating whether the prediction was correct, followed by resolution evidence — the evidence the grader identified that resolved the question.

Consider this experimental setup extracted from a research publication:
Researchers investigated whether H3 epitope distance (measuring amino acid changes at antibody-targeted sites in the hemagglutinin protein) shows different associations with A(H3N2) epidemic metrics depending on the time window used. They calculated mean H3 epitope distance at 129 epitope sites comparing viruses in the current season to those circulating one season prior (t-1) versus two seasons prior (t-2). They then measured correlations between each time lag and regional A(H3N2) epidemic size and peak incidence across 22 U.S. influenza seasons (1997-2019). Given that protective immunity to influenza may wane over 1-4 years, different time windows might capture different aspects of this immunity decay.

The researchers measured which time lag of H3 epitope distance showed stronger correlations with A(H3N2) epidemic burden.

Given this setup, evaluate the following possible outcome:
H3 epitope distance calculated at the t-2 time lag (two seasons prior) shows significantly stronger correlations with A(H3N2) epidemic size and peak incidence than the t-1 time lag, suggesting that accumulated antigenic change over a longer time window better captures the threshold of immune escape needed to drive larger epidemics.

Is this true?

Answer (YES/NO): YES